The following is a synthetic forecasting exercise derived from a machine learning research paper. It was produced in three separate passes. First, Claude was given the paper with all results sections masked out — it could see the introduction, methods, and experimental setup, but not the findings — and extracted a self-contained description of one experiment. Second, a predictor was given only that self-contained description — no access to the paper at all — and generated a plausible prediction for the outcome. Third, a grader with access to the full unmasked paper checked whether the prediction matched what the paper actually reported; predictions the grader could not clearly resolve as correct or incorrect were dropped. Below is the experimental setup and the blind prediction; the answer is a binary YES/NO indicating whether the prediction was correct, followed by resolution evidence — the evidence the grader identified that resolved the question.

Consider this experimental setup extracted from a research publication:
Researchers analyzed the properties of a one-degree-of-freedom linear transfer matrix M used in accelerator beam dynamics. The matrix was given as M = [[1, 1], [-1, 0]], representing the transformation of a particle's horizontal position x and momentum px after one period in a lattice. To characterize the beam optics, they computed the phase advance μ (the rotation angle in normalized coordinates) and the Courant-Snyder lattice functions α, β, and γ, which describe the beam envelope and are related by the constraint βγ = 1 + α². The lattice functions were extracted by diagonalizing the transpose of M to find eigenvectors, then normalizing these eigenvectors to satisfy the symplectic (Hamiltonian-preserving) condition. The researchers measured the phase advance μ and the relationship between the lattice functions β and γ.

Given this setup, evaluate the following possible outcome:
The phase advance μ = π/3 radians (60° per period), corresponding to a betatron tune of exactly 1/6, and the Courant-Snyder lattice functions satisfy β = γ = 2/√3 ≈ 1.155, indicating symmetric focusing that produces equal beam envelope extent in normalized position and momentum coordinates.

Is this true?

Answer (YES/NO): YES